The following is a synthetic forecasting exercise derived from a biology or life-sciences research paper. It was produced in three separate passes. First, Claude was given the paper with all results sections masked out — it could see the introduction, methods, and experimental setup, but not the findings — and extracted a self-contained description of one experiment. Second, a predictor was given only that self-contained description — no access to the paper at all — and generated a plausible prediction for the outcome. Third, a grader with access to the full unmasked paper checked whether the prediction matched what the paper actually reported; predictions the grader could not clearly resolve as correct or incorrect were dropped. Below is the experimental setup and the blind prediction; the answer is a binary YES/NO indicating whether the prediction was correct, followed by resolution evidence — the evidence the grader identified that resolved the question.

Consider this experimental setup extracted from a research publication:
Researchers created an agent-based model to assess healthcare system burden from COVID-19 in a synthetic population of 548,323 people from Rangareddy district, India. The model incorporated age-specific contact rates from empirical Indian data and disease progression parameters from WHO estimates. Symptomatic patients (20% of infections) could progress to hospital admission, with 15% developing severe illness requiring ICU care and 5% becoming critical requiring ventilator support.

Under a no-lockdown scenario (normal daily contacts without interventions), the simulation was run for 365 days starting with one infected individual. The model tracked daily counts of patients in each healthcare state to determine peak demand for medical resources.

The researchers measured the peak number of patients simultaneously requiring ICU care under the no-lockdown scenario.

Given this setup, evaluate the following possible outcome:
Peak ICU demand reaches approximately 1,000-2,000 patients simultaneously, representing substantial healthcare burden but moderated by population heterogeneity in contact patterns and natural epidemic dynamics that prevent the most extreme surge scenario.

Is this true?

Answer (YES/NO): NO